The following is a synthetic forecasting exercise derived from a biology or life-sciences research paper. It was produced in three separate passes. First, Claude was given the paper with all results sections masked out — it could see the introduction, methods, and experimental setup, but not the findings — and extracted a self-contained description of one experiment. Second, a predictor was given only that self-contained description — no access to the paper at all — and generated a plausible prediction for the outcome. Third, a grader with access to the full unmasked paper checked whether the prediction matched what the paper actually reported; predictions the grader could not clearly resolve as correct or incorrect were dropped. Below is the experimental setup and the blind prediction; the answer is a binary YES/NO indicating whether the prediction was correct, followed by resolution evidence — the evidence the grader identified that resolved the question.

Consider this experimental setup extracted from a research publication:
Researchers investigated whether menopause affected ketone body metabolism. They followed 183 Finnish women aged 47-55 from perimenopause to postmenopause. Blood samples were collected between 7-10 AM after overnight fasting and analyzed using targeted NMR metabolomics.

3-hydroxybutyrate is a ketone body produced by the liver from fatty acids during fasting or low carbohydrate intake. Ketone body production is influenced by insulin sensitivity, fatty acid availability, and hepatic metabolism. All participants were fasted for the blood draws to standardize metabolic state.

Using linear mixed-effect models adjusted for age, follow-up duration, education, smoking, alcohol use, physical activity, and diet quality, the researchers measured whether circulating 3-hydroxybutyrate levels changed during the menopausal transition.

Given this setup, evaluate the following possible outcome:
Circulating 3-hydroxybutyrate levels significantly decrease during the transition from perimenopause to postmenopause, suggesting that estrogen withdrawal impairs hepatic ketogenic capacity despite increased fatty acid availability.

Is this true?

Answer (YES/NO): YES